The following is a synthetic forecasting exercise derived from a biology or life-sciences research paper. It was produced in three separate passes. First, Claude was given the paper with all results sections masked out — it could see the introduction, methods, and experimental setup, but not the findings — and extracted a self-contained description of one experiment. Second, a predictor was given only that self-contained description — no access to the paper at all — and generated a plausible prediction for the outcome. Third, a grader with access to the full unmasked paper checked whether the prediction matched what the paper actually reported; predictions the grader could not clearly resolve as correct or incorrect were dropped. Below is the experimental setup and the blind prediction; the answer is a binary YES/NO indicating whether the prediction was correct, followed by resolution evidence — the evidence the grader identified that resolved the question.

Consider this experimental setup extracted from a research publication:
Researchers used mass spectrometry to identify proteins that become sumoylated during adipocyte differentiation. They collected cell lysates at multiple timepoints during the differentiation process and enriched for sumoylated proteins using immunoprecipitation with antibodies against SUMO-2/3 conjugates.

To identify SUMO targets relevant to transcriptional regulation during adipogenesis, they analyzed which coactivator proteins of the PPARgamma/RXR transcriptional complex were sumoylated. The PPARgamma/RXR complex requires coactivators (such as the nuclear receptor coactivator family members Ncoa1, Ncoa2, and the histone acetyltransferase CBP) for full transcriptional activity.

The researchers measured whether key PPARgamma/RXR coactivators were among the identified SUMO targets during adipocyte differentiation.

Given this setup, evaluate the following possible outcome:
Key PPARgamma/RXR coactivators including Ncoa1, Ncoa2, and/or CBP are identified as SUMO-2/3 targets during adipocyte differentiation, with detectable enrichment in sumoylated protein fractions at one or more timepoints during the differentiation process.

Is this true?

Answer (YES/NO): YES